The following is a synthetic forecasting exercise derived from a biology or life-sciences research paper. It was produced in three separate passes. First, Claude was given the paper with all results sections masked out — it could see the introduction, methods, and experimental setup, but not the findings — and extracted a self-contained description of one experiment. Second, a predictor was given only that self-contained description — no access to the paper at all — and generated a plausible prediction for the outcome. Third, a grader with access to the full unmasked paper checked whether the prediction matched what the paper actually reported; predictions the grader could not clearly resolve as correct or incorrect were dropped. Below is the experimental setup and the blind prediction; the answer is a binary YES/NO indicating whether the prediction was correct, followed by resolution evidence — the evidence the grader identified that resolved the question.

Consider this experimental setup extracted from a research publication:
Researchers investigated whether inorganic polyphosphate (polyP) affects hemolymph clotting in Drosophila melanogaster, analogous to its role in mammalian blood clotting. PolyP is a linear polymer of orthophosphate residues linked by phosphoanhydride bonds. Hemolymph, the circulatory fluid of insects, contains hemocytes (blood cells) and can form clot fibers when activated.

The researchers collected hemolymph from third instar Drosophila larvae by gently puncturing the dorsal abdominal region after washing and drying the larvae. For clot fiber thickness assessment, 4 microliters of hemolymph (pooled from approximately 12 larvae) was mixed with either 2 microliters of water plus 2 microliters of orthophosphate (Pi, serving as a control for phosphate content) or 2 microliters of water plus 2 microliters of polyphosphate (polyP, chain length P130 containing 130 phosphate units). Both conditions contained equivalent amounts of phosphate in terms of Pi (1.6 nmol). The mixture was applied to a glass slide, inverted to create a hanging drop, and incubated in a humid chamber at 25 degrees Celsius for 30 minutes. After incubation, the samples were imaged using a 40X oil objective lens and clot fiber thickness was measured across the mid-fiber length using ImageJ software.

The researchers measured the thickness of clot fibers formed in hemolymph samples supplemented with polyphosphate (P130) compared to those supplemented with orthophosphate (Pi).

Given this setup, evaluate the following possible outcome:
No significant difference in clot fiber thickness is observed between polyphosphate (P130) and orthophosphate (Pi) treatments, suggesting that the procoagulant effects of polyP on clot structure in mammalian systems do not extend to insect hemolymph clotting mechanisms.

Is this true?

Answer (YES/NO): NO